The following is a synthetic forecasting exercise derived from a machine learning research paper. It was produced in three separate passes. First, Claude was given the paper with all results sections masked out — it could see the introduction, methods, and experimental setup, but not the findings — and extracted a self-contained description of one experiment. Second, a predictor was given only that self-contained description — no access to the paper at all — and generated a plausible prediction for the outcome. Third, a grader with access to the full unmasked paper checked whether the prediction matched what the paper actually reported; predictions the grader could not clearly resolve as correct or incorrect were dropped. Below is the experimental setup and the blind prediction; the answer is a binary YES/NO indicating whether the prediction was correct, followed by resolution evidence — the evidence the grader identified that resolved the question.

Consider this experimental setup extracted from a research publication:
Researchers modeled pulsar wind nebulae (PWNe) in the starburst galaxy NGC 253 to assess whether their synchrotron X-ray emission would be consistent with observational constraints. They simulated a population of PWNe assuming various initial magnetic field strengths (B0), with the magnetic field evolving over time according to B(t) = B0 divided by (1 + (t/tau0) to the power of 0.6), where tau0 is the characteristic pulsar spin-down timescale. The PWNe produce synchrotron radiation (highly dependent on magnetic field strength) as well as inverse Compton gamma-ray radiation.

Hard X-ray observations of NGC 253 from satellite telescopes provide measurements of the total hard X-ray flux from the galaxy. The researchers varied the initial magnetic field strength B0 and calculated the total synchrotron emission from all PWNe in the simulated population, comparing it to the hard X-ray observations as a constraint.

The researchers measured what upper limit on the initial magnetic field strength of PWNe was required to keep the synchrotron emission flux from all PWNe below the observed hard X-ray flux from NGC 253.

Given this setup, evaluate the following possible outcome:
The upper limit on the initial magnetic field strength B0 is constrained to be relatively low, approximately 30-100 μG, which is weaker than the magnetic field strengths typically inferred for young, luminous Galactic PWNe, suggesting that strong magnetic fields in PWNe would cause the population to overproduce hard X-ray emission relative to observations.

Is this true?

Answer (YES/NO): NO